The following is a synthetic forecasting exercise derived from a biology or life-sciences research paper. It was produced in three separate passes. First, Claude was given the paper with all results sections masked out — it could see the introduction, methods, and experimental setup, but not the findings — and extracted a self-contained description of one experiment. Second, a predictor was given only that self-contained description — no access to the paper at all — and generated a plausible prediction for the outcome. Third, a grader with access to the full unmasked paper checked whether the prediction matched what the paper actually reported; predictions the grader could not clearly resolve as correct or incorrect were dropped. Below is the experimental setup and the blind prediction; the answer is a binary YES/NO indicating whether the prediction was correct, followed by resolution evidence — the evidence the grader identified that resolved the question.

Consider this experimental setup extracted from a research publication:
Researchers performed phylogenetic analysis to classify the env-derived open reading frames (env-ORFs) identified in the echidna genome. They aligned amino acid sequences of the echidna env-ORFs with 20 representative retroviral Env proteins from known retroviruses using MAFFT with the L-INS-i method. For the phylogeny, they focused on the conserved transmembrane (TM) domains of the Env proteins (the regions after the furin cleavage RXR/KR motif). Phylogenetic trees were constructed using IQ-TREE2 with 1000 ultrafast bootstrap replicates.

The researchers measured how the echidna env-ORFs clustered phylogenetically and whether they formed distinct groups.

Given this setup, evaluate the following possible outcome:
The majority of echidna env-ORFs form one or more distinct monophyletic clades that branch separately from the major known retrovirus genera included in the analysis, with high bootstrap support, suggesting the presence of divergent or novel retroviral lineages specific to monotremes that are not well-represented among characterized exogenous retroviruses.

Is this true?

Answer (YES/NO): NO